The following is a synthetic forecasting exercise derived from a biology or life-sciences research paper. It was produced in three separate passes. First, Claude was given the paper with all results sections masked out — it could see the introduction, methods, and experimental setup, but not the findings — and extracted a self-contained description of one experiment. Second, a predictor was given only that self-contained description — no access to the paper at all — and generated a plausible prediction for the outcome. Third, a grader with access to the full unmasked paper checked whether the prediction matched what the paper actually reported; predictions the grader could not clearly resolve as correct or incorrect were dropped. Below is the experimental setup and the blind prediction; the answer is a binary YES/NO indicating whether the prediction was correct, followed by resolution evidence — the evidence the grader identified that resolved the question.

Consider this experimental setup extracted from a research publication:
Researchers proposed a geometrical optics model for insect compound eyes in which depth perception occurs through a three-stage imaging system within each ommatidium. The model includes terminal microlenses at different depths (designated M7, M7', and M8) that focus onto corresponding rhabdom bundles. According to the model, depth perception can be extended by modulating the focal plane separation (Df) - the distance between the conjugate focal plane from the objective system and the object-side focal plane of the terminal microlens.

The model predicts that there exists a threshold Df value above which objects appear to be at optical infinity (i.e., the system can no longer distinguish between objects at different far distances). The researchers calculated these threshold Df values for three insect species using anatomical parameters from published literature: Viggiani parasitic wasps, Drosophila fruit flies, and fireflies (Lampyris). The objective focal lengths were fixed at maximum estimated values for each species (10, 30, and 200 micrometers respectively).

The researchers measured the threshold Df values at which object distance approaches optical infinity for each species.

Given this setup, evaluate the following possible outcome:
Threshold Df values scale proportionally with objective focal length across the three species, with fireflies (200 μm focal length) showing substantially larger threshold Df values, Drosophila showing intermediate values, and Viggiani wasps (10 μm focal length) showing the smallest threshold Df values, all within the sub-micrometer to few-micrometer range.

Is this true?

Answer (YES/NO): NO